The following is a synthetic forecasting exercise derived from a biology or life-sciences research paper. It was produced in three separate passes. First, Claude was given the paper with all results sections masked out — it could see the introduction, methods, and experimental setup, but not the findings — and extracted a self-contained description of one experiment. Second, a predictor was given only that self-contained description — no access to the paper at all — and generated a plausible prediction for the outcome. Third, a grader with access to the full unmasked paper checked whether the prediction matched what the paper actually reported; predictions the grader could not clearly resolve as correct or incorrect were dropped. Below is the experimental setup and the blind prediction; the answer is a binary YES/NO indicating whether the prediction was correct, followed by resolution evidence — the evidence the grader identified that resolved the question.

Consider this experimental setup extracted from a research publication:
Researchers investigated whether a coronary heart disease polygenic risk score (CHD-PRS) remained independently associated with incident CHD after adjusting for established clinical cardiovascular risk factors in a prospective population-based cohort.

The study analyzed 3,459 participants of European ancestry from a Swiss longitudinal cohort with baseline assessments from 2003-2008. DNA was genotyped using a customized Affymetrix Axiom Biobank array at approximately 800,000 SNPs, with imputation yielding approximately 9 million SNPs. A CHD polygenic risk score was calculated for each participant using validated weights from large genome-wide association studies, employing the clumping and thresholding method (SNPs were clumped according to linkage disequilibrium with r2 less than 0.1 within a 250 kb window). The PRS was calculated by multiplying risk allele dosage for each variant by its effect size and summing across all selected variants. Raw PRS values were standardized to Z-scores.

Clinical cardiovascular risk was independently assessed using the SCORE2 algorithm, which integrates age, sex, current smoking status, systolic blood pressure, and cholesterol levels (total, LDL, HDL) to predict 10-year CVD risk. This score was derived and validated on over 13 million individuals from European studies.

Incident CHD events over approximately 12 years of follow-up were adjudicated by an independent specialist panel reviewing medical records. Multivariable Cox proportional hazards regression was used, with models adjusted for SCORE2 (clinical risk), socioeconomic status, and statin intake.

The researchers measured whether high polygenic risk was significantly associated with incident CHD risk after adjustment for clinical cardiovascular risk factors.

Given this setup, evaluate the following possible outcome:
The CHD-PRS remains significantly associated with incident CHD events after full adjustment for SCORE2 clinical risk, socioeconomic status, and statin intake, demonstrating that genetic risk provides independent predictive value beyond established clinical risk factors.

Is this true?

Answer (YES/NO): YES